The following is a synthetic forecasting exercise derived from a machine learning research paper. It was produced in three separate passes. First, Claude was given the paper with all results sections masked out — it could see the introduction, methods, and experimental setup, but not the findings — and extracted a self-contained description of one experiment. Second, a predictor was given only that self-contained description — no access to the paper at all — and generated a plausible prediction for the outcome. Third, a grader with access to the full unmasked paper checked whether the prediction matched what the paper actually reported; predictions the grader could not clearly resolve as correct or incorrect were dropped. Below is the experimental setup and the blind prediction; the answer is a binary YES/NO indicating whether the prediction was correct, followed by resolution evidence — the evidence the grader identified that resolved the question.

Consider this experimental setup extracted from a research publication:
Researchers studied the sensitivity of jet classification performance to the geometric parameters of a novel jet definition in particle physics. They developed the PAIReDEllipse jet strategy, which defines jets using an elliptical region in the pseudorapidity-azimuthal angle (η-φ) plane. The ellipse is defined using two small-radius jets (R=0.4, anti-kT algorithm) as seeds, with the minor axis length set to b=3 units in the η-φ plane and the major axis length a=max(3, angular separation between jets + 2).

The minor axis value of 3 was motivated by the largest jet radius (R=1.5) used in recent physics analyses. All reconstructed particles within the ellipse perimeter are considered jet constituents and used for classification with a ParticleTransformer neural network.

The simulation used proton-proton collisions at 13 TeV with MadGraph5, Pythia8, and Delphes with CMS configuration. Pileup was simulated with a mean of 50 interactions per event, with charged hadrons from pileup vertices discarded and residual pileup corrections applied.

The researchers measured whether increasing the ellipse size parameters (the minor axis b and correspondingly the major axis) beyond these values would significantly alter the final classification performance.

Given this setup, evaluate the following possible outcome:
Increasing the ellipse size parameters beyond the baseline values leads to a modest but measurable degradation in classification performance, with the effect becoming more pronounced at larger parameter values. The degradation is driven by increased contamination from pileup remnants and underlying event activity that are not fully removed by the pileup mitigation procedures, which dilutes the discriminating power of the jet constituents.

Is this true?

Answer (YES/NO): NO